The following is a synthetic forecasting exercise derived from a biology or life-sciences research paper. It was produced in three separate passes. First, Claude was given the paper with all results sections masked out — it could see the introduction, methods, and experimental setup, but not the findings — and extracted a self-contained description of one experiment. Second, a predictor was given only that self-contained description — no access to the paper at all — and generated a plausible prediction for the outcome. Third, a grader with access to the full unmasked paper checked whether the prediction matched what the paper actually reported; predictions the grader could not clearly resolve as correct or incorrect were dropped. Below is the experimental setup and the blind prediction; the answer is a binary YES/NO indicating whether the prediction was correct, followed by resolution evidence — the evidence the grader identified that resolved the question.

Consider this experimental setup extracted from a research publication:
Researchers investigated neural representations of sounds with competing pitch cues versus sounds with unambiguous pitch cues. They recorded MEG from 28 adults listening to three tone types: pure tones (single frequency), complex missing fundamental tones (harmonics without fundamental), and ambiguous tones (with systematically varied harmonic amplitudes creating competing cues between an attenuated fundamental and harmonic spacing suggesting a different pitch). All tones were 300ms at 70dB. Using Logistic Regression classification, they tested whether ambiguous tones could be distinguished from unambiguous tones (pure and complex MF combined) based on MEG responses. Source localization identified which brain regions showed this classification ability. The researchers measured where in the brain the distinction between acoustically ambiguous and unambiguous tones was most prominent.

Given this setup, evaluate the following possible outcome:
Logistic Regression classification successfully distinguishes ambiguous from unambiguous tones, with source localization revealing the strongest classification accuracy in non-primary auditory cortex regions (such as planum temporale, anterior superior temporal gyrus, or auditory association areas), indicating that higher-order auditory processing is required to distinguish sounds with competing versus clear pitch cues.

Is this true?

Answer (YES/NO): NO